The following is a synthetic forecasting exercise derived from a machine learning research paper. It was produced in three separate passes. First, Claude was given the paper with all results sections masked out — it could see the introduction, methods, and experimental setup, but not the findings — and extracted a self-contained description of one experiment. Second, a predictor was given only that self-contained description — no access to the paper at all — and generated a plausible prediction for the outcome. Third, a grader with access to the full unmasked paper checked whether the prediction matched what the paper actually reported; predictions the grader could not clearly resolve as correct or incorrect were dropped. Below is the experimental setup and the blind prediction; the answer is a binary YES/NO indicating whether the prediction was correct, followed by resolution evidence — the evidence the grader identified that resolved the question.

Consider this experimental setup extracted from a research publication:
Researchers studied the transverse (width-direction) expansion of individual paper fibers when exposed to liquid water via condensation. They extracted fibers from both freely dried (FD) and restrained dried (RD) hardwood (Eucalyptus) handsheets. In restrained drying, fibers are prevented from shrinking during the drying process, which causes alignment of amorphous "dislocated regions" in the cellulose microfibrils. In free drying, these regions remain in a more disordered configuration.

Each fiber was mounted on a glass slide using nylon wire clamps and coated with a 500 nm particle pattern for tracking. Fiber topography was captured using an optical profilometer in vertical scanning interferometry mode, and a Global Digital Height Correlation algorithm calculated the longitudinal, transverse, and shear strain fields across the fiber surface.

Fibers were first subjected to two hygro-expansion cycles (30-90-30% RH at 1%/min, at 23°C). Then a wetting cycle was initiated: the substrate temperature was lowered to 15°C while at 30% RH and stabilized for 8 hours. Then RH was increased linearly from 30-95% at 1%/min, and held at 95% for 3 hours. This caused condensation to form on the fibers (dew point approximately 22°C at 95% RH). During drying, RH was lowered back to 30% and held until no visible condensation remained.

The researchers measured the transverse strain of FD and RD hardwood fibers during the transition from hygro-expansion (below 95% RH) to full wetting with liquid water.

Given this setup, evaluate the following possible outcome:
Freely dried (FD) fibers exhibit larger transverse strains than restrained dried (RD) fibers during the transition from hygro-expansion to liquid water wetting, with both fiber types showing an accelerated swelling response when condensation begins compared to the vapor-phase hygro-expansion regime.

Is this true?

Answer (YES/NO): NO